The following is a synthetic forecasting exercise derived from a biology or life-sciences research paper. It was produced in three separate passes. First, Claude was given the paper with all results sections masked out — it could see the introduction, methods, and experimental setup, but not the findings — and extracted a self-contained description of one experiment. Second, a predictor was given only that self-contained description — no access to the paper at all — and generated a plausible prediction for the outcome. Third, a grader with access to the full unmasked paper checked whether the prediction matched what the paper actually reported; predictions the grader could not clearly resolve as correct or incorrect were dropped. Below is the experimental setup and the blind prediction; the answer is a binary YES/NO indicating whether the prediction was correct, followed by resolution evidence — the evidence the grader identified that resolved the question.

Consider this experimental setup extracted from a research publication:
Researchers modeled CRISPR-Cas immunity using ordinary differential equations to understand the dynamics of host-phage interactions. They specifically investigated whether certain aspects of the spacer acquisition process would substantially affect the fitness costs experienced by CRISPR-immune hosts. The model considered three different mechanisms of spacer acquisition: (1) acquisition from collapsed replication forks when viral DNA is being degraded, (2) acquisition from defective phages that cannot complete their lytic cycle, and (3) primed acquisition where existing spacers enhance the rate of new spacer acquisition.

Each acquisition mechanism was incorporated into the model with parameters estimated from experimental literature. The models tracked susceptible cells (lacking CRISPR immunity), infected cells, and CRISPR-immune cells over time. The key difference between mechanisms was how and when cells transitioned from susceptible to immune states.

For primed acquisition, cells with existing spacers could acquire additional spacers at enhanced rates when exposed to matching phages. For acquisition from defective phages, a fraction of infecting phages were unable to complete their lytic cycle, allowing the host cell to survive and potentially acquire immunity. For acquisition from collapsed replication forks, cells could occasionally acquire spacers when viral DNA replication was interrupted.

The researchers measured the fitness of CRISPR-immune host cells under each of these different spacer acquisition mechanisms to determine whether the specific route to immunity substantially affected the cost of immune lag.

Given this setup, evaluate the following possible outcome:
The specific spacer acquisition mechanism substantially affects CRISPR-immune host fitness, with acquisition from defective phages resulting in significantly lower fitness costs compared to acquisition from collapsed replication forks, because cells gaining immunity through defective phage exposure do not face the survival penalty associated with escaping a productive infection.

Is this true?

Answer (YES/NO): NO